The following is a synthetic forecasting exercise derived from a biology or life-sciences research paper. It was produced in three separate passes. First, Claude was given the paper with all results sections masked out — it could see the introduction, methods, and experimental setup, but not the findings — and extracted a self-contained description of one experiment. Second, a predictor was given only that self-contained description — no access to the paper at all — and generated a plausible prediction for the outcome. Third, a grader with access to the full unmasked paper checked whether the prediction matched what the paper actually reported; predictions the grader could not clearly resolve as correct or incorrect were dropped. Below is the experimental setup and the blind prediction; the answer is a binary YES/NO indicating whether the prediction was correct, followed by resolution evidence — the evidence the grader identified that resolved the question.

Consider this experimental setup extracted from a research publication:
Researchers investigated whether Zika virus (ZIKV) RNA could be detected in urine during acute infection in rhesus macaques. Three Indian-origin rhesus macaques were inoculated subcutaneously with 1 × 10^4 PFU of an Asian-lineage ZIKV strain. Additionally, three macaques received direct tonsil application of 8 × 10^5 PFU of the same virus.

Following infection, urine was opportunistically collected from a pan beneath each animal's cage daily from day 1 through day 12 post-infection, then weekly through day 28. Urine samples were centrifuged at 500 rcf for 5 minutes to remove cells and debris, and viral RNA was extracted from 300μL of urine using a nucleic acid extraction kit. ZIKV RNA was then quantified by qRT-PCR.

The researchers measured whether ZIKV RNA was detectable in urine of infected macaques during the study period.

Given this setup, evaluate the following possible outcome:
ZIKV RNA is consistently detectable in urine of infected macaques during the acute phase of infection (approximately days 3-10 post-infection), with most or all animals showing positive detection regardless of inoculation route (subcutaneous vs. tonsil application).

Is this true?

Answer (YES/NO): NO